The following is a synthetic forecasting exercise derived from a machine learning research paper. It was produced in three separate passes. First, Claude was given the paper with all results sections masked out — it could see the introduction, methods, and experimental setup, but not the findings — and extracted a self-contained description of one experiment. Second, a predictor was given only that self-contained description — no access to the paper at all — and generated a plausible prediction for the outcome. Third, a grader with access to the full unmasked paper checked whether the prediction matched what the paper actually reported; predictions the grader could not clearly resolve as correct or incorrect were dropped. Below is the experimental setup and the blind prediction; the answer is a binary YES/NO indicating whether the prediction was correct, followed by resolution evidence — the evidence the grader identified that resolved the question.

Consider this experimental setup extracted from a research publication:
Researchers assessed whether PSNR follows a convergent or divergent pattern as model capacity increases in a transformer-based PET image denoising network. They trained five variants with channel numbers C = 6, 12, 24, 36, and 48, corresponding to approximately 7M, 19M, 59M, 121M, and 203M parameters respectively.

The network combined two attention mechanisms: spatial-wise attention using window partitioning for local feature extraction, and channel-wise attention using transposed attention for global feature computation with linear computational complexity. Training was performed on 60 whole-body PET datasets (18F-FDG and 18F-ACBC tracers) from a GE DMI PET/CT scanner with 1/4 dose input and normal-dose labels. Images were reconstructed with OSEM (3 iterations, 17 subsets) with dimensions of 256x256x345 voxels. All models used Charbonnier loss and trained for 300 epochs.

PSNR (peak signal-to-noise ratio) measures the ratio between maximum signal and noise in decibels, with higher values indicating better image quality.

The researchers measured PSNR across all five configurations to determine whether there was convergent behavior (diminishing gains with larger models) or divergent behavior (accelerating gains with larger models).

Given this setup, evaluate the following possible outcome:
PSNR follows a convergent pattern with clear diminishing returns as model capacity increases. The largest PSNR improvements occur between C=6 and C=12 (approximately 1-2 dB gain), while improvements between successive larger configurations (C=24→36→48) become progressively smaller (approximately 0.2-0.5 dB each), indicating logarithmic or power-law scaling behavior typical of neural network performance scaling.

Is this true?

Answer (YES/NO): NO